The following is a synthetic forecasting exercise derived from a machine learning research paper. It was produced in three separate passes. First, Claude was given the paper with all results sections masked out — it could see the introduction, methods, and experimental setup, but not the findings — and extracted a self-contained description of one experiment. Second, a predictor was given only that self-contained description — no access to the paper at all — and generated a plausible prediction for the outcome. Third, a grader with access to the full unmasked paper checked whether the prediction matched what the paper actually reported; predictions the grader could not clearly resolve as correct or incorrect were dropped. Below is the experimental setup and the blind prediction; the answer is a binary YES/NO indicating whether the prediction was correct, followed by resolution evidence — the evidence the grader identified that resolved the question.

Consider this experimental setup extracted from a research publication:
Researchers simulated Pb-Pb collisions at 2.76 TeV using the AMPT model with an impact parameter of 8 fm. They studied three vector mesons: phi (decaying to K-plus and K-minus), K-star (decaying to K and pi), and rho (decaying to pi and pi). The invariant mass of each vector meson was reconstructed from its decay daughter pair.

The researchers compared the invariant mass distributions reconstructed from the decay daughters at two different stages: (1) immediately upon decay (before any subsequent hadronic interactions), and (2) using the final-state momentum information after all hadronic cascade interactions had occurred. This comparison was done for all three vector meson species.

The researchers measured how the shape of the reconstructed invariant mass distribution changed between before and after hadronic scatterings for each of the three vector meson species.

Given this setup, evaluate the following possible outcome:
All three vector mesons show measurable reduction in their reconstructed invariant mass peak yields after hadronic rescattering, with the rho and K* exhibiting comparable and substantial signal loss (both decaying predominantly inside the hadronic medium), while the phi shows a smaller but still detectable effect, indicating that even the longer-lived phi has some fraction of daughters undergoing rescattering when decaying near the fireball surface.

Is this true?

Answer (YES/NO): NO